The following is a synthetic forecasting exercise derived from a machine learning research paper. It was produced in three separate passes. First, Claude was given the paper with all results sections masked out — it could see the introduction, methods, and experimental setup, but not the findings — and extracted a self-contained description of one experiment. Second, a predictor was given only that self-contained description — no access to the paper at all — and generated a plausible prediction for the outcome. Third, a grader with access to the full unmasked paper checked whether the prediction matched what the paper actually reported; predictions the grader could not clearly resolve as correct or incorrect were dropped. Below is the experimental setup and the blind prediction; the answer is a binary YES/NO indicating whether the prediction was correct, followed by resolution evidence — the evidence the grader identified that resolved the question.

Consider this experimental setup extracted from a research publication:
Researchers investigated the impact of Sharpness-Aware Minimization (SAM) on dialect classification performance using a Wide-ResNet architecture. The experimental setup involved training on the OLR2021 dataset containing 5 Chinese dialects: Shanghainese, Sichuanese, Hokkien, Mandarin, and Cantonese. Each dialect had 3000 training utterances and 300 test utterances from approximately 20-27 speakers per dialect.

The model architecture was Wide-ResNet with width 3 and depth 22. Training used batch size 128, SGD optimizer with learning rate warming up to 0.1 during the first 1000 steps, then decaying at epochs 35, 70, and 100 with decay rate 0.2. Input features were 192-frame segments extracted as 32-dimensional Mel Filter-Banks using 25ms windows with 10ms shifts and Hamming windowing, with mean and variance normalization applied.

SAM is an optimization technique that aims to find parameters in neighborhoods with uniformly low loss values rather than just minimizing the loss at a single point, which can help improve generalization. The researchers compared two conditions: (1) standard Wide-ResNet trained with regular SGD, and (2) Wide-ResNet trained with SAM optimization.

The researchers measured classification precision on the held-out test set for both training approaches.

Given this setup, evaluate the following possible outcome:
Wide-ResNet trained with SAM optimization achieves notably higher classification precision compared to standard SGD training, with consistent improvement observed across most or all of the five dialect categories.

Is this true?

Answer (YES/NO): NO